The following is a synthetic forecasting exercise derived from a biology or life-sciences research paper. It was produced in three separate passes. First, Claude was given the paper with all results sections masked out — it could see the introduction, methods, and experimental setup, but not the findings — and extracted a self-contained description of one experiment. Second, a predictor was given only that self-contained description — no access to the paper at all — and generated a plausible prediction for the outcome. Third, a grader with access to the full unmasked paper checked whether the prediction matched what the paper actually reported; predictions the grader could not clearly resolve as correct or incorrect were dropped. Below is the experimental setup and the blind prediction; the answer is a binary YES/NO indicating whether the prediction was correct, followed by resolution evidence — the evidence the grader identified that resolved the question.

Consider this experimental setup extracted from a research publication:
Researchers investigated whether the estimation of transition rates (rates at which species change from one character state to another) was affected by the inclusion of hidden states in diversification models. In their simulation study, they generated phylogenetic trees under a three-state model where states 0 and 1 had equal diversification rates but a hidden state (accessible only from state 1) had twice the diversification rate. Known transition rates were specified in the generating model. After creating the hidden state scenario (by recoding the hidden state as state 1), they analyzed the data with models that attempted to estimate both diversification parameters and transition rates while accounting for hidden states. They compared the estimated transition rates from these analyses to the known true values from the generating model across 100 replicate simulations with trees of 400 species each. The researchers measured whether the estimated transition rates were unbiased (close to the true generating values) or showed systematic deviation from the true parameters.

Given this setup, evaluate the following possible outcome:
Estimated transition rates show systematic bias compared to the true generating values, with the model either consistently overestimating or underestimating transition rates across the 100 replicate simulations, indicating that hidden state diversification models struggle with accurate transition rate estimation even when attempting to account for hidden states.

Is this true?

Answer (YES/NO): YES